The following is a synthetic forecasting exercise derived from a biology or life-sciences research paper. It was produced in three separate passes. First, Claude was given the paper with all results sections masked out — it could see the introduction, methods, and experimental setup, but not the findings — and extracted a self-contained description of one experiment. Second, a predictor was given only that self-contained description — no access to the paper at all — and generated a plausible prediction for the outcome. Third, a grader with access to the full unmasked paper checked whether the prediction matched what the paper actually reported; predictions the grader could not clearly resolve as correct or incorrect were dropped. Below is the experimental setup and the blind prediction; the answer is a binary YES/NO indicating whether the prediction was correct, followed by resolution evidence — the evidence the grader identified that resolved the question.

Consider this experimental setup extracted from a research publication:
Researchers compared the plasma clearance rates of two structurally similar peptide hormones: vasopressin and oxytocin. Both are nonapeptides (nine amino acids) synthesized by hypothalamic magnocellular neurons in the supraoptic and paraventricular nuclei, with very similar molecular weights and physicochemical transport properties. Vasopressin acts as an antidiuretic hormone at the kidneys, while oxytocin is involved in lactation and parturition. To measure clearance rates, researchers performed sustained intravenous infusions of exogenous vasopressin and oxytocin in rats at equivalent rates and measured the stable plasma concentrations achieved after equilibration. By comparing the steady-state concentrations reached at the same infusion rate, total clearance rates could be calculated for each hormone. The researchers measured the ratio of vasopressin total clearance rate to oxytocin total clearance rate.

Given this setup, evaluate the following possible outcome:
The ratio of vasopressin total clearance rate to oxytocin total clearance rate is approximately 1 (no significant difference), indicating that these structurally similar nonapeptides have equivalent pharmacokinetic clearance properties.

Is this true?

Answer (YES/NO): NO